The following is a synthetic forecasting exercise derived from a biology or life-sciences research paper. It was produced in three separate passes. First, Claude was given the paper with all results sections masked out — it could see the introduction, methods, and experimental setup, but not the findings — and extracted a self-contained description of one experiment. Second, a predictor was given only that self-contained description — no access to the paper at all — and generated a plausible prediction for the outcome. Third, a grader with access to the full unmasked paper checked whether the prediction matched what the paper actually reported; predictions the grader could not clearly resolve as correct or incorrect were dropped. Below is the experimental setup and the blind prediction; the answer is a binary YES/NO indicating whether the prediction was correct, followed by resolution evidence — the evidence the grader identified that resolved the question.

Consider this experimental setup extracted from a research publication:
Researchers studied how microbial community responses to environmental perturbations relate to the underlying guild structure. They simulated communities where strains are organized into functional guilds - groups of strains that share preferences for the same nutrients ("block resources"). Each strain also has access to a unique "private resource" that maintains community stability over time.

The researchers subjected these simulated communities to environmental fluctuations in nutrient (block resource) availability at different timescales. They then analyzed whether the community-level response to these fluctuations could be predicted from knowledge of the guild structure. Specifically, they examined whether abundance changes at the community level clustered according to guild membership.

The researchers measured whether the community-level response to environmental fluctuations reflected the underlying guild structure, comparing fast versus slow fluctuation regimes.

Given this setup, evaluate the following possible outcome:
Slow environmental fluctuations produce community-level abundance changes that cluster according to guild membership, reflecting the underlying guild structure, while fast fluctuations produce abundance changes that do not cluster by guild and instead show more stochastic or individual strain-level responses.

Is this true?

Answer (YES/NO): NO